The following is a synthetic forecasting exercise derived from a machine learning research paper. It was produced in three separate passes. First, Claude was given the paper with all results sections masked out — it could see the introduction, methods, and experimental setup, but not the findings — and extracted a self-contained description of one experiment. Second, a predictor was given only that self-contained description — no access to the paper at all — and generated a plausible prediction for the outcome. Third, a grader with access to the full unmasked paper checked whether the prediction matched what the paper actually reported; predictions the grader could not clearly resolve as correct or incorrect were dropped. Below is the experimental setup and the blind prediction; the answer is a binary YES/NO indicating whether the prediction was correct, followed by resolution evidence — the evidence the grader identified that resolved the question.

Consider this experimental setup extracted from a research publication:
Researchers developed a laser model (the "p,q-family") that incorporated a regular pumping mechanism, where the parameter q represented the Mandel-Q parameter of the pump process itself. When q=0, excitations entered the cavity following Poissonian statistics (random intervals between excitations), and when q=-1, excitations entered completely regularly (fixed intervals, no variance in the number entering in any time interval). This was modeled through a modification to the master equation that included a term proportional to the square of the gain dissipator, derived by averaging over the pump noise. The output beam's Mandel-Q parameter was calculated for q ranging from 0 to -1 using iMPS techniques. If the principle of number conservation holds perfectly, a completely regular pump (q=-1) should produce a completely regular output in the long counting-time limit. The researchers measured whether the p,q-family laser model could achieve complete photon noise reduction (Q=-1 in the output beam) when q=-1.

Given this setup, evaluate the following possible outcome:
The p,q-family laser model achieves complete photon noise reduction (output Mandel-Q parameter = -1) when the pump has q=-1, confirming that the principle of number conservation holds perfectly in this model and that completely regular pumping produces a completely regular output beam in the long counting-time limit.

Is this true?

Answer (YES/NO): YES